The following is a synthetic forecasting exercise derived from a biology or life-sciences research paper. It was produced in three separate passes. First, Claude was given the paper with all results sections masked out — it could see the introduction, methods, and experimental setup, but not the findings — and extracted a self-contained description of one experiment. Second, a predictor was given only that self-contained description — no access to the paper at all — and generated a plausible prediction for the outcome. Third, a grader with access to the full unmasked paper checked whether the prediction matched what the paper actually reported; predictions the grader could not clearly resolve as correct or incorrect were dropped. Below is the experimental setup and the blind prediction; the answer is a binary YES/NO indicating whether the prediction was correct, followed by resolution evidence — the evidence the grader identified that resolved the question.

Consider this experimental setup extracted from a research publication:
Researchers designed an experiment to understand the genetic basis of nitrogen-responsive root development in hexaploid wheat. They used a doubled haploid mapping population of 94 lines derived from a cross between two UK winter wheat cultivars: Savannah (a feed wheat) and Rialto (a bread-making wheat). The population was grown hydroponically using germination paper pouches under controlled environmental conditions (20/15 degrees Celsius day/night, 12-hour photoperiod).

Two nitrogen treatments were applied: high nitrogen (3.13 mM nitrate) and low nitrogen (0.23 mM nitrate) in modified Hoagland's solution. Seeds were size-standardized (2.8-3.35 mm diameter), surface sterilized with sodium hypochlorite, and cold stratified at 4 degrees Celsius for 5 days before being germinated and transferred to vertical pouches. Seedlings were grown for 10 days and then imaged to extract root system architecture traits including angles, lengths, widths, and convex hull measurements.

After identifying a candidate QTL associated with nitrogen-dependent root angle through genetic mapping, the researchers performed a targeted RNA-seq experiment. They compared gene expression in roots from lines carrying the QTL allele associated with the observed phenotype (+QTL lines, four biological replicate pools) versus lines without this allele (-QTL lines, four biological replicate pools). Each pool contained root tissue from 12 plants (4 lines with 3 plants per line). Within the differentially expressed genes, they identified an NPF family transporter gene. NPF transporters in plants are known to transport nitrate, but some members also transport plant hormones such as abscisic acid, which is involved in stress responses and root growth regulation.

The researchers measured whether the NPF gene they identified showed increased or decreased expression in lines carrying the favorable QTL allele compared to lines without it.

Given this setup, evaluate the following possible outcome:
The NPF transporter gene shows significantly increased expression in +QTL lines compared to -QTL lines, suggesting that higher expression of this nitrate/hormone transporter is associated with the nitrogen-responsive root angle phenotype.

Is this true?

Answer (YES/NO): YES